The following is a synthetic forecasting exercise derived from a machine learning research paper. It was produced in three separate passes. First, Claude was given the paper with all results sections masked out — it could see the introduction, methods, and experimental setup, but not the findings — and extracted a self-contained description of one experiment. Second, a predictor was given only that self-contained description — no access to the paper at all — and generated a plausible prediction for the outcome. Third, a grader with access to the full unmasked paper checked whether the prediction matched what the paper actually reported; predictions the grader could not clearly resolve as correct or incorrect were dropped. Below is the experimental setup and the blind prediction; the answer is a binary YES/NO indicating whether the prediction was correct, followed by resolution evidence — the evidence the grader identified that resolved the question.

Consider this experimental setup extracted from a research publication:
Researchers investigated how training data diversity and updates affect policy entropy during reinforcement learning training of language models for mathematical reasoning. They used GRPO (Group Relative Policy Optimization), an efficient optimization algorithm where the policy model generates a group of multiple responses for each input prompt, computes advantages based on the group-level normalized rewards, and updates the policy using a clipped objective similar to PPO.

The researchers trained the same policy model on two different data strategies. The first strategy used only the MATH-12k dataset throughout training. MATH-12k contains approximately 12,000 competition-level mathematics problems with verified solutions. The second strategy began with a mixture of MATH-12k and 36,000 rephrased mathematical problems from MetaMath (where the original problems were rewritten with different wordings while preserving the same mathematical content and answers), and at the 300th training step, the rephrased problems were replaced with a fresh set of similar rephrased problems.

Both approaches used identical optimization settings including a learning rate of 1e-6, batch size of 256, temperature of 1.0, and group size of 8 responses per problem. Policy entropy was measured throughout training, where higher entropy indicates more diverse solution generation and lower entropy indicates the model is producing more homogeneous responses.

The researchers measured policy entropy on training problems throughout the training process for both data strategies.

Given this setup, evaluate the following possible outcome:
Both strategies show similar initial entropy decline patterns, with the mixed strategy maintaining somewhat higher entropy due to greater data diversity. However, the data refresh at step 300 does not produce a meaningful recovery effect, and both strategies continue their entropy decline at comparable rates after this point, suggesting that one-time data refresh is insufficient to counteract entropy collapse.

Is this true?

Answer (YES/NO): NO